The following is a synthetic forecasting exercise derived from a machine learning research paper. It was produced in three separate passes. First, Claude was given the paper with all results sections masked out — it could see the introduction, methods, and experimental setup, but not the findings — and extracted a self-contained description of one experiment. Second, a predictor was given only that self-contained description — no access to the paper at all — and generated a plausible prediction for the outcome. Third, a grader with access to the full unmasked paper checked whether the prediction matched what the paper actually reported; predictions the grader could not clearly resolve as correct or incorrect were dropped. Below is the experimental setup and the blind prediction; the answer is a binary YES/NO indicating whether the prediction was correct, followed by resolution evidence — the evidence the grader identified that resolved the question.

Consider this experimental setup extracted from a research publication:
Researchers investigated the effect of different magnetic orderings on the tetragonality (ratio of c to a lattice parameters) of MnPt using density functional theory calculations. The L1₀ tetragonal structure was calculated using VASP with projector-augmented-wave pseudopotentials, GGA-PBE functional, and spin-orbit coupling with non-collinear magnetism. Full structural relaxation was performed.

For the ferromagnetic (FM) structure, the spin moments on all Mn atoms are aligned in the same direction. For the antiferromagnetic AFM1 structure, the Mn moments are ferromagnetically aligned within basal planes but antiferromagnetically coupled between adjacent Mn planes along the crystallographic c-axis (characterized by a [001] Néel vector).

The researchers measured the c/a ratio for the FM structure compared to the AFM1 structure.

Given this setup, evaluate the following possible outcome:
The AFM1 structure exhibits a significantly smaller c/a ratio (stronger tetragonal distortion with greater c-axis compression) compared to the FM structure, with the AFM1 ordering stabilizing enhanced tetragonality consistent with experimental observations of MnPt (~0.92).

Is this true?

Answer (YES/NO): NO